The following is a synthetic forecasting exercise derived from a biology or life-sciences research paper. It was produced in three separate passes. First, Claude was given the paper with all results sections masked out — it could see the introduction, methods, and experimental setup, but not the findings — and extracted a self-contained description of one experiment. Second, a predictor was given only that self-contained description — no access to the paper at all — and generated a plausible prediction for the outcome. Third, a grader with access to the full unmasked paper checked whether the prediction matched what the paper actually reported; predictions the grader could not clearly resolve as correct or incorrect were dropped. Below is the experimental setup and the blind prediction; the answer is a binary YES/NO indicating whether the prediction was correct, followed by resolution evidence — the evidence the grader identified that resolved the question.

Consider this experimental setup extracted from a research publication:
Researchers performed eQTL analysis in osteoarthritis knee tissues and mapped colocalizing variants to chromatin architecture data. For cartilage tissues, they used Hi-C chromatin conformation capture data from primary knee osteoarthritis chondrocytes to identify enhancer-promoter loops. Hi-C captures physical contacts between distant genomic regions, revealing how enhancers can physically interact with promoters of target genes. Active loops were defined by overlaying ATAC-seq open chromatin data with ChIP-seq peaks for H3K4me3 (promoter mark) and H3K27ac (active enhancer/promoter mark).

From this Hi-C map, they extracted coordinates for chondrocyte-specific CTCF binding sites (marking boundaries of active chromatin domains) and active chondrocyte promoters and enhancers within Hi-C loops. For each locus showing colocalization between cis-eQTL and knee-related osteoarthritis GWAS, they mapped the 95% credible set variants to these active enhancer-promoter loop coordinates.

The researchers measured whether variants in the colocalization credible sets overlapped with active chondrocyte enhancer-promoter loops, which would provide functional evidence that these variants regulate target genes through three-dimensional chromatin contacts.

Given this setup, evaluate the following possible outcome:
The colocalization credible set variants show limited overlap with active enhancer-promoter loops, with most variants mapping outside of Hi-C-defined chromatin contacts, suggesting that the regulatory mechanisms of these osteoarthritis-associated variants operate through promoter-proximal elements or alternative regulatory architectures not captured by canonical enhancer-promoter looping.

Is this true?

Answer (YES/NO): YES